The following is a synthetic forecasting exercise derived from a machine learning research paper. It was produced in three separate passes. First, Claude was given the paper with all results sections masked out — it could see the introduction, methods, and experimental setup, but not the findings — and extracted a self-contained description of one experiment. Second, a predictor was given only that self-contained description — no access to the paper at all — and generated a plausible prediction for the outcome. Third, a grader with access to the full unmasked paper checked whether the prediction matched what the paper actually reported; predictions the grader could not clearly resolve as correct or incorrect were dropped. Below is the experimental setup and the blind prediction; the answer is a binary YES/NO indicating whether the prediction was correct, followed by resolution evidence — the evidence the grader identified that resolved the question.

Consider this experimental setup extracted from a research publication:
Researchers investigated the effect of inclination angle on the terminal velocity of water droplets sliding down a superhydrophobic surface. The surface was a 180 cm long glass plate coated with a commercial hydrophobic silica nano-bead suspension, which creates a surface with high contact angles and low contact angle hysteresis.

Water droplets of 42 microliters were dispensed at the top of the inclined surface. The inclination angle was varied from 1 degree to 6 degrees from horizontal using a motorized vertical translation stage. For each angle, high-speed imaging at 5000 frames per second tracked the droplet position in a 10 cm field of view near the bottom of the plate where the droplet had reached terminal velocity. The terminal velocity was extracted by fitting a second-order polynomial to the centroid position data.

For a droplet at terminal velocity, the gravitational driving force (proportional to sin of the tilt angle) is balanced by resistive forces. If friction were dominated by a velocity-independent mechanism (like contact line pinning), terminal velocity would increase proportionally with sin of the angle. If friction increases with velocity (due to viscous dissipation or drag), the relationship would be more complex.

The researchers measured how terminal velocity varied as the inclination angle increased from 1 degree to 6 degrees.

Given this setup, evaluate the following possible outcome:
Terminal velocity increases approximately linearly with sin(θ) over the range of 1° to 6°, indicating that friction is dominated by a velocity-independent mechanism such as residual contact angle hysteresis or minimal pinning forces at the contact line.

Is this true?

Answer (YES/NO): NO